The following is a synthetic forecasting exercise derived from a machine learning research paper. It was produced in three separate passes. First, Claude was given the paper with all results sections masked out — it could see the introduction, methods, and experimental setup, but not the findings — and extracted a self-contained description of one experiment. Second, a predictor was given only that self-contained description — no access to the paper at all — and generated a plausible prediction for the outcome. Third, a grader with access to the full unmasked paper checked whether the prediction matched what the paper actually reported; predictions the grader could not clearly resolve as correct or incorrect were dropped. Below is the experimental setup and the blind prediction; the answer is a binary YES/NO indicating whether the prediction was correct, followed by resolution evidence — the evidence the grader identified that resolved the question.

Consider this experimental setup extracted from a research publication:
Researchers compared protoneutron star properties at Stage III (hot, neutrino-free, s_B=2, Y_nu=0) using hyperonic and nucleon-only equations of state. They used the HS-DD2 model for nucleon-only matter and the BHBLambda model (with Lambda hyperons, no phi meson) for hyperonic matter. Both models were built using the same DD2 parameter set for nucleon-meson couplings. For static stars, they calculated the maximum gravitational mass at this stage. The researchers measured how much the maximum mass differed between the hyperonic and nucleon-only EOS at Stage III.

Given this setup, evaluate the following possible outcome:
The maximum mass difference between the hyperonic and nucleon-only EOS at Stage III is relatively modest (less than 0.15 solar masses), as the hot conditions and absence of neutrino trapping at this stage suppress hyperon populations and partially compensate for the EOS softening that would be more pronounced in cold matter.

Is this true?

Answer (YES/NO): NO